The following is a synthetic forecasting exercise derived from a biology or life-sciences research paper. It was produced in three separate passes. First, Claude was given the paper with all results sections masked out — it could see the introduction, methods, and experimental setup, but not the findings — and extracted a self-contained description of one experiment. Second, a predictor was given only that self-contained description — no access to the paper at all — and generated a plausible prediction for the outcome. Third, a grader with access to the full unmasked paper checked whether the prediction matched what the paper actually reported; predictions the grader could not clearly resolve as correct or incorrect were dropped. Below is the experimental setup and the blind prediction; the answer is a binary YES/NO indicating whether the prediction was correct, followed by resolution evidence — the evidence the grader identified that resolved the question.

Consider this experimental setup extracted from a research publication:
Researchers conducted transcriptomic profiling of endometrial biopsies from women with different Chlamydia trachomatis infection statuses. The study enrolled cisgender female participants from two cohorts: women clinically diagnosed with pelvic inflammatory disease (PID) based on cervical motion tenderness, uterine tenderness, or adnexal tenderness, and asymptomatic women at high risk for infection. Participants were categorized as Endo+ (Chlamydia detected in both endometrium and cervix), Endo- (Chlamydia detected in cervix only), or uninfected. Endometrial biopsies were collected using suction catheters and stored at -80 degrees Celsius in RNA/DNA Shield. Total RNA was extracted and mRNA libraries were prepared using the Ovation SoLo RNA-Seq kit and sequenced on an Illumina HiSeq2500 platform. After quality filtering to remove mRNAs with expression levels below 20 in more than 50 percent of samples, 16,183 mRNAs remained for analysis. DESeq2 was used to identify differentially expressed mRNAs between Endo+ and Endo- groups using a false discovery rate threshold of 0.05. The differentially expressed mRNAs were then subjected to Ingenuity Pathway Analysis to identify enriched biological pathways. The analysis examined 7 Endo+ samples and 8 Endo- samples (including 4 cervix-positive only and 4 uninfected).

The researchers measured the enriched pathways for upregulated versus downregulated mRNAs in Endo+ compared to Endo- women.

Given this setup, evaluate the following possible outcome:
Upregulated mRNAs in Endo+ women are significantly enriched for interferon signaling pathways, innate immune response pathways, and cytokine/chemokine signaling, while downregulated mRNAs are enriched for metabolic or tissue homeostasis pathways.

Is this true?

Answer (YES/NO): NO